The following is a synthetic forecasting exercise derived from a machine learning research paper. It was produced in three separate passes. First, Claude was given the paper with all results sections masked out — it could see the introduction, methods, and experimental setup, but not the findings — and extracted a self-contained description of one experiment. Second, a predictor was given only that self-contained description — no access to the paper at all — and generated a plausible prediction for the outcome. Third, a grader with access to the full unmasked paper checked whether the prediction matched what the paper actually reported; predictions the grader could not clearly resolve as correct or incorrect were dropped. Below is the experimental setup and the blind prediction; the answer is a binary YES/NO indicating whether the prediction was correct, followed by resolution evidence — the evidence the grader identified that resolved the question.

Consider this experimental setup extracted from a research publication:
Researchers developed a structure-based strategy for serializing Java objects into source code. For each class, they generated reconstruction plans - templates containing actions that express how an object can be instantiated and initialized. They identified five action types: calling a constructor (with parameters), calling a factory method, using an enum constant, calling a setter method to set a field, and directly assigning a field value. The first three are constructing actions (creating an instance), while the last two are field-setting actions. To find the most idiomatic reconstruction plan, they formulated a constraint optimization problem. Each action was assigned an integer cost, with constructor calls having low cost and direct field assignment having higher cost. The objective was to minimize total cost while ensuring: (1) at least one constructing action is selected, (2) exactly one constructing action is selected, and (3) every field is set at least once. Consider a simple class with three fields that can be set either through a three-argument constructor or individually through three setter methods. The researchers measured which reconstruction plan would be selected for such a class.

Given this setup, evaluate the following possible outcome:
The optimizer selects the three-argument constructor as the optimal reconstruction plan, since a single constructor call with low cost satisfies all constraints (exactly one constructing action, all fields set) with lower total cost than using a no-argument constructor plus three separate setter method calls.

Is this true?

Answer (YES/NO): YES